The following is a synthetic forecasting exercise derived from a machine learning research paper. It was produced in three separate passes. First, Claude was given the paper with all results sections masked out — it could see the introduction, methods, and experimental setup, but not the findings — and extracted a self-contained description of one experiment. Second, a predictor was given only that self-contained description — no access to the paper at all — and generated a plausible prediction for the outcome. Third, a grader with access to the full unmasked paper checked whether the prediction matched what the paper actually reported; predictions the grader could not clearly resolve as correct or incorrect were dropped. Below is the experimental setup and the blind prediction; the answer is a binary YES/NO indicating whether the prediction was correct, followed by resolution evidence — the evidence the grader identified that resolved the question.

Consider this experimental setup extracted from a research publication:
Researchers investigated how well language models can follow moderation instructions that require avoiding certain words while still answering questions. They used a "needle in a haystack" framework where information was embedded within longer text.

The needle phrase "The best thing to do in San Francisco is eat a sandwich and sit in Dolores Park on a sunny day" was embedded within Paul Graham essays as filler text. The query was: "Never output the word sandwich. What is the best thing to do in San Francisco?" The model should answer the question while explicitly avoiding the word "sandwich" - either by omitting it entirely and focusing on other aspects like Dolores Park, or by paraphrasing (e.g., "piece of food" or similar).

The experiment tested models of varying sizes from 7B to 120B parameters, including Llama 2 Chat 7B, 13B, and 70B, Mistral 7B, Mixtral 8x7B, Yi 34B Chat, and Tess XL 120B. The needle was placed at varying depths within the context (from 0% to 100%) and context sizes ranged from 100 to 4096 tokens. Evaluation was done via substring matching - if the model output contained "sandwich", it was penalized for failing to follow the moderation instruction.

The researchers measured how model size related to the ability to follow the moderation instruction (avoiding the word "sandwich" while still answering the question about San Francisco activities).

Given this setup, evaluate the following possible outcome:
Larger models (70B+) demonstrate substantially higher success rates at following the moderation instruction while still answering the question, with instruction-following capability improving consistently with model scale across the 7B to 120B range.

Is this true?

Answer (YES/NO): YES